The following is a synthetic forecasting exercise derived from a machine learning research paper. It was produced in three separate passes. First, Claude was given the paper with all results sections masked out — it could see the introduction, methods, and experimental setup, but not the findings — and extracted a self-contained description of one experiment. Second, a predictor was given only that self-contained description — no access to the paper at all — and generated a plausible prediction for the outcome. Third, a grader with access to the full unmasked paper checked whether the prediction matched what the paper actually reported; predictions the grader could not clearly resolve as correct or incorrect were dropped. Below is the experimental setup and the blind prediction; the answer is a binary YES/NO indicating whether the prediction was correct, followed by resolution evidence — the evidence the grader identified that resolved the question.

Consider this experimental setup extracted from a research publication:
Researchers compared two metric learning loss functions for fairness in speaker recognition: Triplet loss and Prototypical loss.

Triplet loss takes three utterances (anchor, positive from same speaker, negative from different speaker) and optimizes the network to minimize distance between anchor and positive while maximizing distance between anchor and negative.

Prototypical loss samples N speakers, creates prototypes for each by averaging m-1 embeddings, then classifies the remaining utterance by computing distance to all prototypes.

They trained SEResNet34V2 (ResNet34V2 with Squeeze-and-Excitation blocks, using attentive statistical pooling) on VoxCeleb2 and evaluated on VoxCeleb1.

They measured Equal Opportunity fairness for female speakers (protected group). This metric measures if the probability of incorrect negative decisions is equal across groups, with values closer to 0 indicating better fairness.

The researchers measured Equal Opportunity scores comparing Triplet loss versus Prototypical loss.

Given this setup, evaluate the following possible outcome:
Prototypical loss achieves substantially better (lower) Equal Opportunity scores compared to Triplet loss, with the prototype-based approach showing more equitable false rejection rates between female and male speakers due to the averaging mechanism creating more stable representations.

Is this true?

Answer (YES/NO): YES